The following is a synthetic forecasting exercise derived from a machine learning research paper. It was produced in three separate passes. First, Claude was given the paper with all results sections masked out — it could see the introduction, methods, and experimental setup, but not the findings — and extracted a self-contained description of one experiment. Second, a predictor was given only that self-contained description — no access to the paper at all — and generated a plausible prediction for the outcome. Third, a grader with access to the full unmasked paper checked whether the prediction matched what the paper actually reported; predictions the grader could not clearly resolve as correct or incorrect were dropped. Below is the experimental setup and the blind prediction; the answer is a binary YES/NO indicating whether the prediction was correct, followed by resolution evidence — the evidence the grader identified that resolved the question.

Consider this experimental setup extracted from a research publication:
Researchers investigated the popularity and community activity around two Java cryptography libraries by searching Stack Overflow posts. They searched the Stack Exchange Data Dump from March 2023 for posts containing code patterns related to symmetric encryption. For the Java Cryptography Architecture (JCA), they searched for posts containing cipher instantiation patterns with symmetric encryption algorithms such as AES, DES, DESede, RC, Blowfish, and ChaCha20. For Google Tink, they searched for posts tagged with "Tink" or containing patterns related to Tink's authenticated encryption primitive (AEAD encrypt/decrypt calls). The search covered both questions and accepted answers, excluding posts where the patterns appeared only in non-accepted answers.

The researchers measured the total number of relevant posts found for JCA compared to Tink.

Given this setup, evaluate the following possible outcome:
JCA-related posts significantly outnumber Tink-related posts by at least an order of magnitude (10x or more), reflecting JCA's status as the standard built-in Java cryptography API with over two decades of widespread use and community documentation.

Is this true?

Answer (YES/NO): YES